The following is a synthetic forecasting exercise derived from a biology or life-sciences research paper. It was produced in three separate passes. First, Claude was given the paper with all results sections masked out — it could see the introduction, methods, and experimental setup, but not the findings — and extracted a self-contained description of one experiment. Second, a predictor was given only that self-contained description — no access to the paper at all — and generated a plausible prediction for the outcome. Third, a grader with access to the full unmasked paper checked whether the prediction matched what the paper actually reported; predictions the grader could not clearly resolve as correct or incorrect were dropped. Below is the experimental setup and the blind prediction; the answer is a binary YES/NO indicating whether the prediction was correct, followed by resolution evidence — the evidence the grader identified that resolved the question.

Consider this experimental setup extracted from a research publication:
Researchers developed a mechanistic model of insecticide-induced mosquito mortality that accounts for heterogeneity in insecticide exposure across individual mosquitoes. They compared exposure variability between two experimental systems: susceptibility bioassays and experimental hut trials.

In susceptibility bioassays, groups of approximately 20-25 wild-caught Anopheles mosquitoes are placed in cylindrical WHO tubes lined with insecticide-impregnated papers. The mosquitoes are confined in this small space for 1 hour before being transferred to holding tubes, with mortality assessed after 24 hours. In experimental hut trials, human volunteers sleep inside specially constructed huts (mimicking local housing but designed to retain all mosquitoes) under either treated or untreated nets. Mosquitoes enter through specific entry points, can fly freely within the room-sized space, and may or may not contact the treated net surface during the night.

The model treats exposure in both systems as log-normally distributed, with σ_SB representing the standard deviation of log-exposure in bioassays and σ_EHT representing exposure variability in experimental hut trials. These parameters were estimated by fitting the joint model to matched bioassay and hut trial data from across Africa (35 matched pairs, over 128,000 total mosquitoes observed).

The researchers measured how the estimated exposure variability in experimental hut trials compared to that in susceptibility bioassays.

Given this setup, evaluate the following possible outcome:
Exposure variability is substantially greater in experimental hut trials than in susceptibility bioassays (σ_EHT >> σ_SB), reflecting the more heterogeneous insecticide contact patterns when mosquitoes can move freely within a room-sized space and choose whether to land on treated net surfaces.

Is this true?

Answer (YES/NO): YES